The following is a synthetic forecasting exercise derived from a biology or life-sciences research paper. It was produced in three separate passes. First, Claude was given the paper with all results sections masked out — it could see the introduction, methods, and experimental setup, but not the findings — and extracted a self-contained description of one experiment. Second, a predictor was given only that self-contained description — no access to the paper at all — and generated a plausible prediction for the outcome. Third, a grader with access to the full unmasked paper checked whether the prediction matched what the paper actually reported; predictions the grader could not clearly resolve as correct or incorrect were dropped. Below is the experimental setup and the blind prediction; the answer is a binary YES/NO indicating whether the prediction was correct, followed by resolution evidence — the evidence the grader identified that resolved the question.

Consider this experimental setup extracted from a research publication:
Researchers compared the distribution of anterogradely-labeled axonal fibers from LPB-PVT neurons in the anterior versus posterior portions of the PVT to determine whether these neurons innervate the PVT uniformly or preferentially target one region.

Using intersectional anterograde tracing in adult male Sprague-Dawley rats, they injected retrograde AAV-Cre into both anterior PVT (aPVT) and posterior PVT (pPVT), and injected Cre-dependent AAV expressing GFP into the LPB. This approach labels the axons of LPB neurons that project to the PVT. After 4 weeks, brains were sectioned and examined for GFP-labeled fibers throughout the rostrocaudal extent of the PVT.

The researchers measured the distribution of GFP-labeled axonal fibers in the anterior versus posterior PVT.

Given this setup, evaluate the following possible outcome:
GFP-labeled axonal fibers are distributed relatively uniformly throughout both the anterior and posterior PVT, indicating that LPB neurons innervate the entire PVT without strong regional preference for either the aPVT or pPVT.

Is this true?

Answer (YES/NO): YES